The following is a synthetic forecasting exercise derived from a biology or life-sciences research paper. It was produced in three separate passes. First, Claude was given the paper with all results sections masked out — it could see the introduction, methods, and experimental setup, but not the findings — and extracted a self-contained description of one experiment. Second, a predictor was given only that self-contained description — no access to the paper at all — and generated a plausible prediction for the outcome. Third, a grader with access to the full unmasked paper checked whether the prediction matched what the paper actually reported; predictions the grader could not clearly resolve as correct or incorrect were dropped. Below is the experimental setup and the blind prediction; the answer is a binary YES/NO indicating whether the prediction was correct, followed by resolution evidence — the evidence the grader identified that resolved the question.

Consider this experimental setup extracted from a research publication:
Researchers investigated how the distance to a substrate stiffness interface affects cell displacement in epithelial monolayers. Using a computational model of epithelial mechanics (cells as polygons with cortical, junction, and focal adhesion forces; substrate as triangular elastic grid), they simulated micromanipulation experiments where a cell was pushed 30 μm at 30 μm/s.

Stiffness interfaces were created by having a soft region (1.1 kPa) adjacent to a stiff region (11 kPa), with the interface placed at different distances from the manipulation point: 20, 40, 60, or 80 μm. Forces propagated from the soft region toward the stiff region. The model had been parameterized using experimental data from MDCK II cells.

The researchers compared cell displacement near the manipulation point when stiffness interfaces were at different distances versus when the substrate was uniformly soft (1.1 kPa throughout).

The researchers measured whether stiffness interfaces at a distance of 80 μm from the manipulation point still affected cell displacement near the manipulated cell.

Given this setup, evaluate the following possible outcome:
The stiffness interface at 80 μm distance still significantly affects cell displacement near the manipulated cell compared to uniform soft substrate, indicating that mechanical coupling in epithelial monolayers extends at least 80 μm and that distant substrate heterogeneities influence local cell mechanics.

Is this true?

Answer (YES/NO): NO